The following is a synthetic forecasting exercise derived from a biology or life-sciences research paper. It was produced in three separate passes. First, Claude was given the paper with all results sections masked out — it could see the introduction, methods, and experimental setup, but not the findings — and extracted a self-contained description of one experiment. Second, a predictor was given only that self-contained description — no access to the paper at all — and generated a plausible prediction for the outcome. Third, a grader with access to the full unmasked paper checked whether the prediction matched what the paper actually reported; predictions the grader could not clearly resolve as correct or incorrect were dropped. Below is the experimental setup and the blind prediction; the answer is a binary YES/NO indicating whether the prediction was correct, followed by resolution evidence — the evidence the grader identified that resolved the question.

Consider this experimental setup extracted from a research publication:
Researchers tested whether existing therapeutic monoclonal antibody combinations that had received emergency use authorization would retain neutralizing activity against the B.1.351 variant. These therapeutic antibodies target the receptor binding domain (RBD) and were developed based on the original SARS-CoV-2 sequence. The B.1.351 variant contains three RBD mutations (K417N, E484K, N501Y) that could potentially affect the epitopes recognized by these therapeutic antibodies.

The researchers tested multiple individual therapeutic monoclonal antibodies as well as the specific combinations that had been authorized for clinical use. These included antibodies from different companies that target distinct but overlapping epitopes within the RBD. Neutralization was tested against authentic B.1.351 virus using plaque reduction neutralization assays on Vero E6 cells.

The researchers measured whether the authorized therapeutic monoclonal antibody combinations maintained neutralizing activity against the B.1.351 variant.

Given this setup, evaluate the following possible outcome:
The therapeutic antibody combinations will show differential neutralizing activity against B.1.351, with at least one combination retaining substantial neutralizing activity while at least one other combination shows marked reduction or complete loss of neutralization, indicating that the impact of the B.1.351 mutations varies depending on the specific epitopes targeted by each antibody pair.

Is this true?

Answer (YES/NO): YES